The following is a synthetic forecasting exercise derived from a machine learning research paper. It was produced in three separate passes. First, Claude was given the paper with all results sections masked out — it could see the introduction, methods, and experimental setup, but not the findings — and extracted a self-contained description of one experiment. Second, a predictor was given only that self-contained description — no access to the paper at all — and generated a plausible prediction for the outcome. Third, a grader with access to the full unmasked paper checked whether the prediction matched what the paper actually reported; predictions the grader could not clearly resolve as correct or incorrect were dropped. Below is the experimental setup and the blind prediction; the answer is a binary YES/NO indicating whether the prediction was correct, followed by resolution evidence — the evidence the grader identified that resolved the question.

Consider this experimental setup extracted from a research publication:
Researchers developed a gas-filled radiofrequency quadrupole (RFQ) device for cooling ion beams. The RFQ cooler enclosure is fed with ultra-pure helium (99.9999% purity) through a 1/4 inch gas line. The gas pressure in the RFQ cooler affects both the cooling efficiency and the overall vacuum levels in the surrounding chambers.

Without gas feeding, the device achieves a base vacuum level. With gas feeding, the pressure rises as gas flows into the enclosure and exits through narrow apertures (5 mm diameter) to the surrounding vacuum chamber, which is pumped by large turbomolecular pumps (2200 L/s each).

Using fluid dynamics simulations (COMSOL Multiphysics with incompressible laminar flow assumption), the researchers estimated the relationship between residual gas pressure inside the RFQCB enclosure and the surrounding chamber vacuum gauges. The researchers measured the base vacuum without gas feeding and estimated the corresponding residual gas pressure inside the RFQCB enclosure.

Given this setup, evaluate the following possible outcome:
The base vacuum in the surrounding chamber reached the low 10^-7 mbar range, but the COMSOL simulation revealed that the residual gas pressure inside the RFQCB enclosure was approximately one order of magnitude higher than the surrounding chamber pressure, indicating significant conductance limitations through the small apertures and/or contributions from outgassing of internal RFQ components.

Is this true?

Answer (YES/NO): NO